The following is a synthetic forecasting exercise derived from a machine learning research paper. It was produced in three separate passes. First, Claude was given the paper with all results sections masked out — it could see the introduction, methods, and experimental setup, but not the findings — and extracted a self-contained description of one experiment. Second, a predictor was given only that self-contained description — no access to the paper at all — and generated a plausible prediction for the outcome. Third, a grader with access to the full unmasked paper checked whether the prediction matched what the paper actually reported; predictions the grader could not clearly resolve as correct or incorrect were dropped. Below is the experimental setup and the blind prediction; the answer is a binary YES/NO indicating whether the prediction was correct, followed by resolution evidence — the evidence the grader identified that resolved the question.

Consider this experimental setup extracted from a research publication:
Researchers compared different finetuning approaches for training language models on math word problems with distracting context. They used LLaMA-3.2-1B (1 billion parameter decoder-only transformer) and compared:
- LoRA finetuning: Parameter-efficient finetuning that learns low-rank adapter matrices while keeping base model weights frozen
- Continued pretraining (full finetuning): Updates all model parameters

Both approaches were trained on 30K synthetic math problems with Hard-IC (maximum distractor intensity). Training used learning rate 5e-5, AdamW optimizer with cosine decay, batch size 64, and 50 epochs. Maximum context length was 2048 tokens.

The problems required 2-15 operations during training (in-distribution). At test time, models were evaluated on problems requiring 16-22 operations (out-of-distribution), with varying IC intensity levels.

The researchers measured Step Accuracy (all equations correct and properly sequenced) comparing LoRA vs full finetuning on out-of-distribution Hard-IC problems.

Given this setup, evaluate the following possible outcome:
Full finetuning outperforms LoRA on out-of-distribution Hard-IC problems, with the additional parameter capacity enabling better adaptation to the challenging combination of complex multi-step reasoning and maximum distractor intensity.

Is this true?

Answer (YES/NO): YES